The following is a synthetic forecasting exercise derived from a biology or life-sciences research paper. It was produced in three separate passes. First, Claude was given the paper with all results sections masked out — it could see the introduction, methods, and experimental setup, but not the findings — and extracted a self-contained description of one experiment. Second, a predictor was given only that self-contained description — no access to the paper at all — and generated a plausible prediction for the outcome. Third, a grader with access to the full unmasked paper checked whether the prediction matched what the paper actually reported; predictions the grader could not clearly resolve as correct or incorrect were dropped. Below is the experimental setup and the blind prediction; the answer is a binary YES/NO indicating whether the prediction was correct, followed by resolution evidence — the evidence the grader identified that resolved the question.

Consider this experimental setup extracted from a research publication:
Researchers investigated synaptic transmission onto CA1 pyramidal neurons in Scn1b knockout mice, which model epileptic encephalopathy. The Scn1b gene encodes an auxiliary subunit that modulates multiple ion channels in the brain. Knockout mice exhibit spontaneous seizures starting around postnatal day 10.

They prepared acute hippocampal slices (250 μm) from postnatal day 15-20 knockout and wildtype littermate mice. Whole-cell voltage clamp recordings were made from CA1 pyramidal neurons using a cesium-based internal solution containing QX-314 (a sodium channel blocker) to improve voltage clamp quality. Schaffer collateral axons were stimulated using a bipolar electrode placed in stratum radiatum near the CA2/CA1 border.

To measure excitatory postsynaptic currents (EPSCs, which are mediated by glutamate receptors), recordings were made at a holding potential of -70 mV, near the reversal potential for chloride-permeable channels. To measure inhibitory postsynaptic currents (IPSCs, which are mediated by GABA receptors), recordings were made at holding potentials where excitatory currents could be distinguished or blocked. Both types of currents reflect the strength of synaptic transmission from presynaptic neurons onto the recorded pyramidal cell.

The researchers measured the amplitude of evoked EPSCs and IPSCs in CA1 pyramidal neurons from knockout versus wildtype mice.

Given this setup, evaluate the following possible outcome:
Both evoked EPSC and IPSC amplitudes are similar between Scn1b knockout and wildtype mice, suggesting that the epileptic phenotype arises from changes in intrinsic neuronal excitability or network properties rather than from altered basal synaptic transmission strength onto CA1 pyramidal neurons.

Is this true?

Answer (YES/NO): NO